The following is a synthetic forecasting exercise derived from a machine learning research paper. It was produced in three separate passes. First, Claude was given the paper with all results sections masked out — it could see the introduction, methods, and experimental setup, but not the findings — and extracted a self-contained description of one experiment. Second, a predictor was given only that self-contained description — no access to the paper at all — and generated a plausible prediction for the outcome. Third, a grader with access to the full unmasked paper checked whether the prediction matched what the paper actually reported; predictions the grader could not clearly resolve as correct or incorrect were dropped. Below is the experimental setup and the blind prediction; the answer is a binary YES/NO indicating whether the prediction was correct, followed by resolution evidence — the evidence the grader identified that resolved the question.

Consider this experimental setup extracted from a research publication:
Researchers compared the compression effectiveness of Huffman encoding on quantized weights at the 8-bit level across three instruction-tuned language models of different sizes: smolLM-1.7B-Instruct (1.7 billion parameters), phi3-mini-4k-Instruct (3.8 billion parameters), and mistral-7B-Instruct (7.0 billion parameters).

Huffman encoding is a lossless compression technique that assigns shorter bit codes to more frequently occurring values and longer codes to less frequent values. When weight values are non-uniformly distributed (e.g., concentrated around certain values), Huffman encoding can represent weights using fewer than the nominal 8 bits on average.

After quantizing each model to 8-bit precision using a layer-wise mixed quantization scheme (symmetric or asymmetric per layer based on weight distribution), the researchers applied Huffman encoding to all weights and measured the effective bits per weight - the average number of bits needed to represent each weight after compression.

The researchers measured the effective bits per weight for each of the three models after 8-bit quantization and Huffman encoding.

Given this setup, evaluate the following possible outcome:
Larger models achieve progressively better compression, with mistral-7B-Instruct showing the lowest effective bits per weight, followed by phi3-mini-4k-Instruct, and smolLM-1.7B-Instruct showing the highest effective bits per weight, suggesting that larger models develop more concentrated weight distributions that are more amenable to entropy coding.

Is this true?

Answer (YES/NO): NO